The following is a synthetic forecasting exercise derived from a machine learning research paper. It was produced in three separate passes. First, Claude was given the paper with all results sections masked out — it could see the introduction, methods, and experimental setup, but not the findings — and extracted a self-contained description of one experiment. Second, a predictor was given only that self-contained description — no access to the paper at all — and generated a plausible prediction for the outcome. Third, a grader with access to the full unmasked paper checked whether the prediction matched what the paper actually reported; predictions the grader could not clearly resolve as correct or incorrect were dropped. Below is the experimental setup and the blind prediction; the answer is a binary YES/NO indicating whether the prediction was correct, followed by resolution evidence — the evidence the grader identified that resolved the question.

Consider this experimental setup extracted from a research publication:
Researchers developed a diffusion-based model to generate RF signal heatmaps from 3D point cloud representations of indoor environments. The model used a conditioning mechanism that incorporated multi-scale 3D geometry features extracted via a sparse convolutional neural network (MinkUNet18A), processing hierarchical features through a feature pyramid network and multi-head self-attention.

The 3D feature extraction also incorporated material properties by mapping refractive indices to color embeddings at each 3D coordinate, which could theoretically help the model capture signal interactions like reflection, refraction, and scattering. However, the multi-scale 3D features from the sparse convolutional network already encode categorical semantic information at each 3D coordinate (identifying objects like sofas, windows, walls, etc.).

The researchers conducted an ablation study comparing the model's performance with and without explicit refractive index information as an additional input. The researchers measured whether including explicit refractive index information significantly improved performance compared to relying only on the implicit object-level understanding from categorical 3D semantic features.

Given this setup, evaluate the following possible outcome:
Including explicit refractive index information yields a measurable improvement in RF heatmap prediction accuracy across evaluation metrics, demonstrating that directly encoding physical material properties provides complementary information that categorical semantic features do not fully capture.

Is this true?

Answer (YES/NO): NO